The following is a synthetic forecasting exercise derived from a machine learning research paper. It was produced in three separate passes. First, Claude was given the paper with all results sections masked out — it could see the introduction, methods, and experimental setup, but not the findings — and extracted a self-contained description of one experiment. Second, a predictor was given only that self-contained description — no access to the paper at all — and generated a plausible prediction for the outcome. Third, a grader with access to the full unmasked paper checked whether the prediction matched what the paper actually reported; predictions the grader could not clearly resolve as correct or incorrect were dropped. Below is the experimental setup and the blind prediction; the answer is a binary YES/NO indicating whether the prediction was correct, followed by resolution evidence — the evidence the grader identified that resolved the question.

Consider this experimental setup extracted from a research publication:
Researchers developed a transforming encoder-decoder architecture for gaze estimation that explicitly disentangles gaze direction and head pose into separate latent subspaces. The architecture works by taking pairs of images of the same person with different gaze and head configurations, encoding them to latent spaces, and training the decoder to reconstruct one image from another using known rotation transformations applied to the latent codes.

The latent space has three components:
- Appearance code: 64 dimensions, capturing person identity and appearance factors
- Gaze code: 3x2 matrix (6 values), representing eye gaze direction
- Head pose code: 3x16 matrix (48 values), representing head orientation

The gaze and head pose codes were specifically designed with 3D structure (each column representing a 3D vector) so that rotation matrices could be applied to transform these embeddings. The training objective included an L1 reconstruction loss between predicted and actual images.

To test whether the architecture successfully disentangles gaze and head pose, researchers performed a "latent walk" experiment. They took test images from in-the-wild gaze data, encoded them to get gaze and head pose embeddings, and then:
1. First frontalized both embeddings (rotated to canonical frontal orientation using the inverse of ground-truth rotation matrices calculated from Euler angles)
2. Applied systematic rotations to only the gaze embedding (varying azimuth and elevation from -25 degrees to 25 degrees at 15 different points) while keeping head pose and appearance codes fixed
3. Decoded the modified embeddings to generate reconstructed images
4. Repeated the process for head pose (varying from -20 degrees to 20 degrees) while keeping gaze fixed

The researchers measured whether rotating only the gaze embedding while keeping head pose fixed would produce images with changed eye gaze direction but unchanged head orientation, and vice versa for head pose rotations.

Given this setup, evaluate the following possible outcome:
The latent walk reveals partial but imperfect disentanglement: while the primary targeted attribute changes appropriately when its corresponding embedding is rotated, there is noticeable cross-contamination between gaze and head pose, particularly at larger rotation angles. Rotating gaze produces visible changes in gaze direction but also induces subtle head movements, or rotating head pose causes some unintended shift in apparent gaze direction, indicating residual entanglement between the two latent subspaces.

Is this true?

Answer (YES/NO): NO